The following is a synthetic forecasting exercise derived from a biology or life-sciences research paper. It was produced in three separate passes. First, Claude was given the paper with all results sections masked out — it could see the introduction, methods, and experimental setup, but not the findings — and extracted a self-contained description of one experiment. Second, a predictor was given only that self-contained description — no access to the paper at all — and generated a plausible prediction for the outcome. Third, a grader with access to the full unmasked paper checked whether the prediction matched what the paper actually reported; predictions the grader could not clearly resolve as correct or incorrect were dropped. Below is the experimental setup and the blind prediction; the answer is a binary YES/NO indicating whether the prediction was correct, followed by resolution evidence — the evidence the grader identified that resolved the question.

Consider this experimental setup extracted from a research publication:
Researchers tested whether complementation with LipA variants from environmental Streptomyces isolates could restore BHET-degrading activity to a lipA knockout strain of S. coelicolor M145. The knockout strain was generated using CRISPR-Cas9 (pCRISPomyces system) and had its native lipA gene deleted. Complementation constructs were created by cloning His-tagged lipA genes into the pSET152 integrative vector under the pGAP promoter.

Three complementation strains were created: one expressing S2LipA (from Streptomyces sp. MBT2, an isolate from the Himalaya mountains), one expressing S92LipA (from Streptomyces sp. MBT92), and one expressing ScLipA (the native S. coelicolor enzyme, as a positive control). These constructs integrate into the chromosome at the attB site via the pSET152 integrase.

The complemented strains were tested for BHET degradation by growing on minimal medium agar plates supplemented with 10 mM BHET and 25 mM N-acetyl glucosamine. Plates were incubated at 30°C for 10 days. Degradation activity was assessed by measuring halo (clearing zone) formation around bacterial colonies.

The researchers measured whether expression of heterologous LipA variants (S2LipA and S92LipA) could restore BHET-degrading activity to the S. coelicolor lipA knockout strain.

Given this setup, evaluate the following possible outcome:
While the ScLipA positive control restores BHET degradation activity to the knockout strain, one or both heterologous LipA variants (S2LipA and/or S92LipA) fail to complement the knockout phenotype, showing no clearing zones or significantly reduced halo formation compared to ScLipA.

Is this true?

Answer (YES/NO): NO